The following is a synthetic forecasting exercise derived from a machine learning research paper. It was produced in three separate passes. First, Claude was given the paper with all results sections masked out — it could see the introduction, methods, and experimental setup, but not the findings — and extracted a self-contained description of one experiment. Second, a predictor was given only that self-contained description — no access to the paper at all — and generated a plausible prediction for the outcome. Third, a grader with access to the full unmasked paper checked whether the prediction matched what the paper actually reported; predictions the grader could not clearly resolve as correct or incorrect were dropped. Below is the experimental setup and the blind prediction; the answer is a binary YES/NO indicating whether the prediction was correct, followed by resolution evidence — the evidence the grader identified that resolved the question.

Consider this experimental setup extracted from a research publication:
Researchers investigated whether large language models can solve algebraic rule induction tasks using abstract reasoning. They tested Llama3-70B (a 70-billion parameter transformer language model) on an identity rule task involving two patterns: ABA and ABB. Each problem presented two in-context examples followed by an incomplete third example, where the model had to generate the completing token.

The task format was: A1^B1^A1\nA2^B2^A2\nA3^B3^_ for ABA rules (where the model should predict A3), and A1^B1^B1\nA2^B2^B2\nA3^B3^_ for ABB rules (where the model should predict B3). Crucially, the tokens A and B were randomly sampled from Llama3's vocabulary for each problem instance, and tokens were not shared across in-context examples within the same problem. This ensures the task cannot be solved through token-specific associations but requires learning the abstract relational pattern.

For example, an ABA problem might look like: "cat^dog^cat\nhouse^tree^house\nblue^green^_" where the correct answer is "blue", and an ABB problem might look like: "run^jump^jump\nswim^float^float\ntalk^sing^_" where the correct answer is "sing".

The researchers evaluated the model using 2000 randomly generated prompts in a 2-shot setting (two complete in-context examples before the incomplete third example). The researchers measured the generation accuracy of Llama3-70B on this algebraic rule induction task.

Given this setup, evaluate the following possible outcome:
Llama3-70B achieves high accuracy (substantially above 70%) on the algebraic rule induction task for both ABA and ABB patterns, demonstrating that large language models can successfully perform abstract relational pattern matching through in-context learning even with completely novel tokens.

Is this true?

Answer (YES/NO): YES